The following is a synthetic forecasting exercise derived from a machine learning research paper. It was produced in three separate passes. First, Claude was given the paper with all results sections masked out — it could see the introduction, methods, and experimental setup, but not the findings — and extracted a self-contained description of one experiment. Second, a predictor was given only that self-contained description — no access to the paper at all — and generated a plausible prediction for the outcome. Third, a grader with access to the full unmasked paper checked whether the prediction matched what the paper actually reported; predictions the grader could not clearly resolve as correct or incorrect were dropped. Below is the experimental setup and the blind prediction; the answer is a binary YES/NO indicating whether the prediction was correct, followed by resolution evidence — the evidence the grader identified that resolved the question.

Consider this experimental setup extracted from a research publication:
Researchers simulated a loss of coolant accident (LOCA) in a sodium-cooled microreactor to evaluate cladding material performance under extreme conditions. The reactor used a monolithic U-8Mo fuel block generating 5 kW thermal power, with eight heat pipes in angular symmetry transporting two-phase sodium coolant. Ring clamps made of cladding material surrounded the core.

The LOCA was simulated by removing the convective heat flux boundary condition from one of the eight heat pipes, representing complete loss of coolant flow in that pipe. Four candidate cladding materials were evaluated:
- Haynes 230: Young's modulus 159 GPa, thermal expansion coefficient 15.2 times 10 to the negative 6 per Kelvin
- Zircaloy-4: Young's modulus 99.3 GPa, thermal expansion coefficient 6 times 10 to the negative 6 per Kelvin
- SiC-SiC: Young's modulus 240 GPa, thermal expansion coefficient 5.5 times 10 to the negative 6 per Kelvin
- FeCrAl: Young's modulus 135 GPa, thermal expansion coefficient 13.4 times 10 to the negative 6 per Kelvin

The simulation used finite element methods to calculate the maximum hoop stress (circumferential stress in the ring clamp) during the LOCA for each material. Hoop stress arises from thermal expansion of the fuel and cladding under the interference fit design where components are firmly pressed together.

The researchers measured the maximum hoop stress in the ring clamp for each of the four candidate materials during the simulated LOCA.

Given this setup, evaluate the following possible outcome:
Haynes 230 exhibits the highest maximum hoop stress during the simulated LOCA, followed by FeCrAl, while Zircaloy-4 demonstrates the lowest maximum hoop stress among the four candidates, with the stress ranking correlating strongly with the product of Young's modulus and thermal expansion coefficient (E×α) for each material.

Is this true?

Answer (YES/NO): NO